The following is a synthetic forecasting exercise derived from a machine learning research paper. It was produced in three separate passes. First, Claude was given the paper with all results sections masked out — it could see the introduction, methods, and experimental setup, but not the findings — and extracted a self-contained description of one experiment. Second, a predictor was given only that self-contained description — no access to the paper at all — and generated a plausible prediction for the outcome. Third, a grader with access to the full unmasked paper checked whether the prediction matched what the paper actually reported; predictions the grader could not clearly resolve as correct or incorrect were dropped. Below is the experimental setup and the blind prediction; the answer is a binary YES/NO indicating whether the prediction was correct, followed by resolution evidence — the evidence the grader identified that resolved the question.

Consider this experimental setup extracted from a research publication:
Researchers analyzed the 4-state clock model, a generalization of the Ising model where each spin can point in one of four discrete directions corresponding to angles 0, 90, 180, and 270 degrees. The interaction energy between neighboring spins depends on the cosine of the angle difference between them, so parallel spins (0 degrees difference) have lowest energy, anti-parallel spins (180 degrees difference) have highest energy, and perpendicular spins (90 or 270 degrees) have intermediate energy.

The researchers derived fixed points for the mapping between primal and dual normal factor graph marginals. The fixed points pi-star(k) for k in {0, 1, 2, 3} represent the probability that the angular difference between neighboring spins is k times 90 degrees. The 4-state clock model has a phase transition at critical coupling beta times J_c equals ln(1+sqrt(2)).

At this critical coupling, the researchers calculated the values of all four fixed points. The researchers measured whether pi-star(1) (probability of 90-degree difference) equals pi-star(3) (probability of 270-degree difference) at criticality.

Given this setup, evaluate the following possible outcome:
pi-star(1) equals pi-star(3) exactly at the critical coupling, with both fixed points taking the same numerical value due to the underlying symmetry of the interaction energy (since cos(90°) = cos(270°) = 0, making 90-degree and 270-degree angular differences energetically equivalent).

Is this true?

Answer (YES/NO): YES